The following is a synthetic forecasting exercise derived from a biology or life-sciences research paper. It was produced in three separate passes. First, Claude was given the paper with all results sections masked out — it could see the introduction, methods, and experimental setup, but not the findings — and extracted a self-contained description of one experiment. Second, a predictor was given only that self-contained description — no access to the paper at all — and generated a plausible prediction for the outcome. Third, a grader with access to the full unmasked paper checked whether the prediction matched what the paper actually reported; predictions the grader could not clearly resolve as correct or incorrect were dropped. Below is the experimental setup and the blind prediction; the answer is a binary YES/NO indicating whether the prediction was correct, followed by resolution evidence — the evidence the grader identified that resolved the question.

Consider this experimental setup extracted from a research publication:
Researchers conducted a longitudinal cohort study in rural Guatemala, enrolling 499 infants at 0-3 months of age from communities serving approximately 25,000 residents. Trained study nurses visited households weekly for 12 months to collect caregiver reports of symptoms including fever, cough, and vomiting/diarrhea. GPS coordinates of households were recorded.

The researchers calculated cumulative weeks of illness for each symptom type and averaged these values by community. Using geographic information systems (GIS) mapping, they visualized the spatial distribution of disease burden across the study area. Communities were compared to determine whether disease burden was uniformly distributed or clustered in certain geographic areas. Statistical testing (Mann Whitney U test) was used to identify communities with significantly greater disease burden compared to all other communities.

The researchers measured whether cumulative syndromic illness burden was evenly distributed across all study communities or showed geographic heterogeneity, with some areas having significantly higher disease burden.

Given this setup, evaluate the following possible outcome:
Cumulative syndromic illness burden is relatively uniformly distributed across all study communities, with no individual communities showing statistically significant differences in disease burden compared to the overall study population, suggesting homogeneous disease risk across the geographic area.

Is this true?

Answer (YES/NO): NO